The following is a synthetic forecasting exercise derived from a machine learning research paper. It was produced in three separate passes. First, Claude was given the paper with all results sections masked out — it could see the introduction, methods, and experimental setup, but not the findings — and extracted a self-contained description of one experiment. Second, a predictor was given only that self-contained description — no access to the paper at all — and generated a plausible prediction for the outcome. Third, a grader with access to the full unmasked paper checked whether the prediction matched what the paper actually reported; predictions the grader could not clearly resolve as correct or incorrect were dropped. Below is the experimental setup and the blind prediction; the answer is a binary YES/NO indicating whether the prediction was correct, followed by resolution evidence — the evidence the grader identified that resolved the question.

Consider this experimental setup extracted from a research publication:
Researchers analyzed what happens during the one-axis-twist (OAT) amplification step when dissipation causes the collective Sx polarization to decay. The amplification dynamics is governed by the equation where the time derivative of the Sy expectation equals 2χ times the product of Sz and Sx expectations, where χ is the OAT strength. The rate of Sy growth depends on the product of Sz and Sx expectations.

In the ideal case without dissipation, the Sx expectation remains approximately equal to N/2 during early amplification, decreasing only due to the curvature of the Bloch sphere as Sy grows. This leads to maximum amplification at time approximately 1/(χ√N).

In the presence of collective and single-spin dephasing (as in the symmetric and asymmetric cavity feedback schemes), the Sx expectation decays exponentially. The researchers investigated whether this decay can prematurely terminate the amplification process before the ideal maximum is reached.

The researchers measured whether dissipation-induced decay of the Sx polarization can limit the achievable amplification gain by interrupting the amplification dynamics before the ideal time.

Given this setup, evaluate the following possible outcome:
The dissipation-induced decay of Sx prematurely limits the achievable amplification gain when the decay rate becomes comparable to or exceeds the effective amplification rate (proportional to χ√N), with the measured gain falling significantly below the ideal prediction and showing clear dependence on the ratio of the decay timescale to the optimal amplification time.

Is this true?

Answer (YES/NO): YES